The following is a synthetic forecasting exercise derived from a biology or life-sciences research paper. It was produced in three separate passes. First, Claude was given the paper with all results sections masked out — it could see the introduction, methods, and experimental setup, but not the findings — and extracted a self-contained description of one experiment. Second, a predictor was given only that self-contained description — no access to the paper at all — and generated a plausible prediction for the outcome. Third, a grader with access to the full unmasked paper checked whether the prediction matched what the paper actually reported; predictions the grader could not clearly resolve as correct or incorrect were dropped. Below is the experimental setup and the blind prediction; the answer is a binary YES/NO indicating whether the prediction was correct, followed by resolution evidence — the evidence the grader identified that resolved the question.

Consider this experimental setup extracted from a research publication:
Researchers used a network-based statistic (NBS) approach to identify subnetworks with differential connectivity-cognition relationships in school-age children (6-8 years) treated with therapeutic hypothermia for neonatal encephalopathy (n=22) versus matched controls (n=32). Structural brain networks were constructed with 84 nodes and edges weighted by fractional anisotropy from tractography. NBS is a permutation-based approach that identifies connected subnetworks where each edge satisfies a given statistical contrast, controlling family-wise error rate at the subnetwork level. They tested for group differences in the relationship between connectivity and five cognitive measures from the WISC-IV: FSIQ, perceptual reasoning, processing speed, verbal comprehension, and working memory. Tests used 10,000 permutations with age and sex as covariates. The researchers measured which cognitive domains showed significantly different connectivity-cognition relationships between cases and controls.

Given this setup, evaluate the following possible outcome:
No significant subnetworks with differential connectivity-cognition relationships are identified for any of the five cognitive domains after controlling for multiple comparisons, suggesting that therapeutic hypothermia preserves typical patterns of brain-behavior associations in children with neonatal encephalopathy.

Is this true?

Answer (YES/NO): NO